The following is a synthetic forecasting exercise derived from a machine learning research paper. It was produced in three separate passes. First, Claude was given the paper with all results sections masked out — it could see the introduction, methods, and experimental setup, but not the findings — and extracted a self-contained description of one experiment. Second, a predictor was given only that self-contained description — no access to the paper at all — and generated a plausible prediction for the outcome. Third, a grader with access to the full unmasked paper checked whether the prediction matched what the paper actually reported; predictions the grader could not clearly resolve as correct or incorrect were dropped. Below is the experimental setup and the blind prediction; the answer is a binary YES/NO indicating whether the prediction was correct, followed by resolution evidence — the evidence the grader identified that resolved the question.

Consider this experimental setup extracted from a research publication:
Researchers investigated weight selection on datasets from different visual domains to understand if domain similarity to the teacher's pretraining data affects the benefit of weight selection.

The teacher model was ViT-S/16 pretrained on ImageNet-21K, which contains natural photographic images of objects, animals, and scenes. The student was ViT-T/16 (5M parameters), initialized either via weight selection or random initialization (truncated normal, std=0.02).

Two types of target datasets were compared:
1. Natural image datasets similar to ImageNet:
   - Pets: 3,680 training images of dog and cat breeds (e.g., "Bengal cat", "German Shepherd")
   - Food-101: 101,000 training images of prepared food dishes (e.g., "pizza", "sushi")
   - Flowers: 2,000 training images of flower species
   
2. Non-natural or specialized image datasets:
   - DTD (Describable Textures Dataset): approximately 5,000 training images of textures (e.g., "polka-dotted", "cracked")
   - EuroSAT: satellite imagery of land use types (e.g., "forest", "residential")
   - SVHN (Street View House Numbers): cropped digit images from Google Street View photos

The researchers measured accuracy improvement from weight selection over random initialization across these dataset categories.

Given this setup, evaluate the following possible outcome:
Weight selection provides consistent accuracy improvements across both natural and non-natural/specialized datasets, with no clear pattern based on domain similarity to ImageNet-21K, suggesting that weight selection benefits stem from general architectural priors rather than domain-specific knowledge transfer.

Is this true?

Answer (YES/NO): NO